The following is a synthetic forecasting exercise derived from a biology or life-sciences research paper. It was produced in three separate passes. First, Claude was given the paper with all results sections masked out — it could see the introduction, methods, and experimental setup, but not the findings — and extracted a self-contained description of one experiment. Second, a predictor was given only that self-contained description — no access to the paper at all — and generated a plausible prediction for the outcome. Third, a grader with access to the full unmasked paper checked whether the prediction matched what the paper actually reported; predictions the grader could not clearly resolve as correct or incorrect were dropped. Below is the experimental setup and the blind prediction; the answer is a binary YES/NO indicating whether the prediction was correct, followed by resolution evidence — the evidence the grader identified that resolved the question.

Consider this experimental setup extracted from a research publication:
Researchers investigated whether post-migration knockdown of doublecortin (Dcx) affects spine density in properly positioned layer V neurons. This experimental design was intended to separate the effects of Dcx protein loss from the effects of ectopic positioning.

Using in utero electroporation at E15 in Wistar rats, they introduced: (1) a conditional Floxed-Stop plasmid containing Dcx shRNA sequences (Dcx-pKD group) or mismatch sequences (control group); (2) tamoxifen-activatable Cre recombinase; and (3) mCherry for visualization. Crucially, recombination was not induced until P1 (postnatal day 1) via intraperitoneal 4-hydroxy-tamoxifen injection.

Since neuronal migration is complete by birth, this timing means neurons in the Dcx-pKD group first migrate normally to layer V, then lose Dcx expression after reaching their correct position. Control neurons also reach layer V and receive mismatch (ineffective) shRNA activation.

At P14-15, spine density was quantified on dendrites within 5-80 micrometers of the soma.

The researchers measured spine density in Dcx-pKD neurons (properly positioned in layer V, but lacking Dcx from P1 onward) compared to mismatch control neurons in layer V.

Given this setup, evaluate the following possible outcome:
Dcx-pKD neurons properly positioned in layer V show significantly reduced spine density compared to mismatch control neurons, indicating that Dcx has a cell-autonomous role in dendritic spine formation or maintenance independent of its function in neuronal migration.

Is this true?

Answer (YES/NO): NO